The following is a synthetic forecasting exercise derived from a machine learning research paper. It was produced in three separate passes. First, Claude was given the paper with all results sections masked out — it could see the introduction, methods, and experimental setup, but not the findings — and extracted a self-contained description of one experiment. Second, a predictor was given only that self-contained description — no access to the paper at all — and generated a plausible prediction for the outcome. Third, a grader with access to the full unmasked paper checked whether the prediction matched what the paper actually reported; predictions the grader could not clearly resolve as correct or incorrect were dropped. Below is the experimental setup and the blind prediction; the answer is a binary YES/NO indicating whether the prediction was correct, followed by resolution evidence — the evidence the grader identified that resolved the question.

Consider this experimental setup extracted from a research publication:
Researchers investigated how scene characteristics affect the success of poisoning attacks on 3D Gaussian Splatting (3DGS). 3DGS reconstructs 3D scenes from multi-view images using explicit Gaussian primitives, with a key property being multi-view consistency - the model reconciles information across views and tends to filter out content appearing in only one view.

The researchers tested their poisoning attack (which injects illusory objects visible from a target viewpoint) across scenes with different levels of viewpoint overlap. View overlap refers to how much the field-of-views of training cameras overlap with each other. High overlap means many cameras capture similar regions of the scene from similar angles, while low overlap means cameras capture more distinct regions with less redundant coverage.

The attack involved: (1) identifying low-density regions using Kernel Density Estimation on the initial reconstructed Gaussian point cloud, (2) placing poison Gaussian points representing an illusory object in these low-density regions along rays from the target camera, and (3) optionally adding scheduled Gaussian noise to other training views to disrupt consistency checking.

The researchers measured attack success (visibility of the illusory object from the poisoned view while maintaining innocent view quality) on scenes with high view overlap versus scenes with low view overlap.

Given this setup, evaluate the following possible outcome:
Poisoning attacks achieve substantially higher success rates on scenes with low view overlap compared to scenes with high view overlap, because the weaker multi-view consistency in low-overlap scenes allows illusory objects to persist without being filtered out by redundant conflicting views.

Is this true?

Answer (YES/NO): YES